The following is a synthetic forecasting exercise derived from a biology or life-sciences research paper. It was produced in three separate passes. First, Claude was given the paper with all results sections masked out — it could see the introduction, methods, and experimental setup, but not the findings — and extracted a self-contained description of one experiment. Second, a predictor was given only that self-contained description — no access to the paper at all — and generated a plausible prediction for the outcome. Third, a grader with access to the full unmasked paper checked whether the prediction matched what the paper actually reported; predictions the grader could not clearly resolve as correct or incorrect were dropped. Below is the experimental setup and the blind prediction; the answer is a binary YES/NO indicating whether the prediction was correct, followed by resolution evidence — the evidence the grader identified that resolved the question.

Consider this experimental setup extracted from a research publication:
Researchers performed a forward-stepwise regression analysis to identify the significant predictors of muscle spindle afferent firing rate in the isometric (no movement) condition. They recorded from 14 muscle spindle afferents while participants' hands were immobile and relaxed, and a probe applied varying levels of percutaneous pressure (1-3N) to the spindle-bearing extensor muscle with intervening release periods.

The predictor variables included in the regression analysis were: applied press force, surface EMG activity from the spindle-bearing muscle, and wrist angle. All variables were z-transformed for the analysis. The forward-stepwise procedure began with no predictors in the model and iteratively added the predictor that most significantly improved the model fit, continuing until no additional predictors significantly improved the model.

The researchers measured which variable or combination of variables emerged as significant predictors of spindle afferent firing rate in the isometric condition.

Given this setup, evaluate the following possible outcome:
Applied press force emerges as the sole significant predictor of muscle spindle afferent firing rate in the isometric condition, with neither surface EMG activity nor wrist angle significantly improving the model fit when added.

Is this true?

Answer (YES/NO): NO